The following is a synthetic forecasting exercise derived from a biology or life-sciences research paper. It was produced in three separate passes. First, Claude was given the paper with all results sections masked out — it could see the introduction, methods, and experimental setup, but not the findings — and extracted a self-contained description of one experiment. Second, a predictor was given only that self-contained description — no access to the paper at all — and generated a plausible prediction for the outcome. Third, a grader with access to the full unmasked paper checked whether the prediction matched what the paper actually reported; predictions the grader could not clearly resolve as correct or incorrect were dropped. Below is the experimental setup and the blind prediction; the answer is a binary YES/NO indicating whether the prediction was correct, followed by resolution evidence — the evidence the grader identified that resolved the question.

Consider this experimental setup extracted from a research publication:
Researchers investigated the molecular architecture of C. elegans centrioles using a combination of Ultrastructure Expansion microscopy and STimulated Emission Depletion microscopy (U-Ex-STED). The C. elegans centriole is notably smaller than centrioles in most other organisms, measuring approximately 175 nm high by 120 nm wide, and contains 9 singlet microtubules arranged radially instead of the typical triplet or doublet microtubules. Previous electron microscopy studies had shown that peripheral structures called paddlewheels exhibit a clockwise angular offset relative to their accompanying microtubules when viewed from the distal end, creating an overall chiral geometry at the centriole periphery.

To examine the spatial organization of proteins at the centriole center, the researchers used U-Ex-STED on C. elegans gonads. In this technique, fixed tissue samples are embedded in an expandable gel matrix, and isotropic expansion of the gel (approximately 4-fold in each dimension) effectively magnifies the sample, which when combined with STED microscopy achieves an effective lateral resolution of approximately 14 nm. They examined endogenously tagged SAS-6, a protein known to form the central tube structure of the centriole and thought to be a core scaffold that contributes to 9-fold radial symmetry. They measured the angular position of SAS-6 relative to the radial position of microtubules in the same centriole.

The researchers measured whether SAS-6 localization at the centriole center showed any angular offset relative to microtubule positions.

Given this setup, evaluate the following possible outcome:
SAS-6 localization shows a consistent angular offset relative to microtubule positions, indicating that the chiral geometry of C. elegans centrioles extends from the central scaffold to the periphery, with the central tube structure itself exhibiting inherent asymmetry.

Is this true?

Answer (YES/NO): YES